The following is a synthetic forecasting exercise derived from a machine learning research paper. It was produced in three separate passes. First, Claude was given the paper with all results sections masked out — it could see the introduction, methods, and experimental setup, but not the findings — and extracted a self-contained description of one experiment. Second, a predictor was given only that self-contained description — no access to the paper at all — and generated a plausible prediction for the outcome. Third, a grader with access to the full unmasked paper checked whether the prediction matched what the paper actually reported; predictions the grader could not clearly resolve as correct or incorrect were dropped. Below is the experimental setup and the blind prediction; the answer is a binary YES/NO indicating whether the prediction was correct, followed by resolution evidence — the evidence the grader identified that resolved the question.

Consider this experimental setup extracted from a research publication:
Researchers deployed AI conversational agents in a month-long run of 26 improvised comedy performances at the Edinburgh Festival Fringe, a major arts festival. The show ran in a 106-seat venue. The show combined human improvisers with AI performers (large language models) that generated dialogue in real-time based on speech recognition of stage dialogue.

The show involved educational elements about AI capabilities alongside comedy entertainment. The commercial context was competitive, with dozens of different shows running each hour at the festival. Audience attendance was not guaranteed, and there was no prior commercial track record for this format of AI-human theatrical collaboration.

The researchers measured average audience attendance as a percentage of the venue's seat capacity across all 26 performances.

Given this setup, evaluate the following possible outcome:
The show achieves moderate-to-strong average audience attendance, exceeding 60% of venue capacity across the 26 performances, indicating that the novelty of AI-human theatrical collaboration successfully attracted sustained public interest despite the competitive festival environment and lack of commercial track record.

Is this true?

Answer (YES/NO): YES